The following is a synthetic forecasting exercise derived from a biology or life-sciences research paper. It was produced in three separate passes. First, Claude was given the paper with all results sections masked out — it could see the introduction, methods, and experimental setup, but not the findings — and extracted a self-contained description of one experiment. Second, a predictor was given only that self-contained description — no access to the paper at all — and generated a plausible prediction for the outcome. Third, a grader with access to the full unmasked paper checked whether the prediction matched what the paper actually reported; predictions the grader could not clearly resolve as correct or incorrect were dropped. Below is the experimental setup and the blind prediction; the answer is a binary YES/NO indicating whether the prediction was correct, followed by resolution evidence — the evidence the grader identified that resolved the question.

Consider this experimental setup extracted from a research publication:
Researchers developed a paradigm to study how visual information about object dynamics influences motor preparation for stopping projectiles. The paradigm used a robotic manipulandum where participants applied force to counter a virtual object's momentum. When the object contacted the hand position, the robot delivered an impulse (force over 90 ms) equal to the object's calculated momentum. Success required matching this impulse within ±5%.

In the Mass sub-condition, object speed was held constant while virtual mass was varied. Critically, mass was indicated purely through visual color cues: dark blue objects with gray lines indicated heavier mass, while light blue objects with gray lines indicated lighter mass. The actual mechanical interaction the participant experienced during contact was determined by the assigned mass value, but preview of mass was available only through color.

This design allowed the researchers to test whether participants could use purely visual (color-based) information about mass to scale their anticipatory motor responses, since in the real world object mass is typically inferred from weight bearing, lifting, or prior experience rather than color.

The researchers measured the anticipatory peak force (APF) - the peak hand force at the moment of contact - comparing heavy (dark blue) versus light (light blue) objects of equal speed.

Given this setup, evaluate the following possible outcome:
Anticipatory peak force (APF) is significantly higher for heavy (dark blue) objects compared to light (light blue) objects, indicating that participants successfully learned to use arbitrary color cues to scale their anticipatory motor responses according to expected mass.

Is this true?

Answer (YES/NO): YES